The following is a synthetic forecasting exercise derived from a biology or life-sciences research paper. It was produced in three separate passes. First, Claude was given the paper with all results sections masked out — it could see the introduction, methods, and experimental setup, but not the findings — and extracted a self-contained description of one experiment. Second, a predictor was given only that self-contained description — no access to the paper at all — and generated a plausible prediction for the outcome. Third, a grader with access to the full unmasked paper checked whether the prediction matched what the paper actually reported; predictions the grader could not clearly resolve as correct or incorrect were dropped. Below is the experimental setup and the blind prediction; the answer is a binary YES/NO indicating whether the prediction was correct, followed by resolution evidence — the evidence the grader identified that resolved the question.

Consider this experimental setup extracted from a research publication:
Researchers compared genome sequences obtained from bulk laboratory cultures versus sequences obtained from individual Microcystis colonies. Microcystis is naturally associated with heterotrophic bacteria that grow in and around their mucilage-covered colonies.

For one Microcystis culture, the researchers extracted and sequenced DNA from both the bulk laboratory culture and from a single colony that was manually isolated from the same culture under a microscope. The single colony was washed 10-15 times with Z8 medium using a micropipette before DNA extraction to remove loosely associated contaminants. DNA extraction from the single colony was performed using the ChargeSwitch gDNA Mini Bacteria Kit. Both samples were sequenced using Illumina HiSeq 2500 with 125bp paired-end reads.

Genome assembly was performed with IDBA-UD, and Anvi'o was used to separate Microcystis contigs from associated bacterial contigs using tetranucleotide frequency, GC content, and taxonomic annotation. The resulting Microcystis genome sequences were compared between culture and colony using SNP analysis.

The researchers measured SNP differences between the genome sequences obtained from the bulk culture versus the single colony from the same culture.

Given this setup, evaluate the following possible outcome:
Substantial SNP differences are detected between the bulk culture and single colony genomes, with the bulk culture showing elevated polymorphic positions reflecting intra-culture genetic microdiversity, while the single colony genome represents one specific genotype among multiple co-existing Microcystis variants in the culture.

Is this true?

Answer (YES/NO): NO